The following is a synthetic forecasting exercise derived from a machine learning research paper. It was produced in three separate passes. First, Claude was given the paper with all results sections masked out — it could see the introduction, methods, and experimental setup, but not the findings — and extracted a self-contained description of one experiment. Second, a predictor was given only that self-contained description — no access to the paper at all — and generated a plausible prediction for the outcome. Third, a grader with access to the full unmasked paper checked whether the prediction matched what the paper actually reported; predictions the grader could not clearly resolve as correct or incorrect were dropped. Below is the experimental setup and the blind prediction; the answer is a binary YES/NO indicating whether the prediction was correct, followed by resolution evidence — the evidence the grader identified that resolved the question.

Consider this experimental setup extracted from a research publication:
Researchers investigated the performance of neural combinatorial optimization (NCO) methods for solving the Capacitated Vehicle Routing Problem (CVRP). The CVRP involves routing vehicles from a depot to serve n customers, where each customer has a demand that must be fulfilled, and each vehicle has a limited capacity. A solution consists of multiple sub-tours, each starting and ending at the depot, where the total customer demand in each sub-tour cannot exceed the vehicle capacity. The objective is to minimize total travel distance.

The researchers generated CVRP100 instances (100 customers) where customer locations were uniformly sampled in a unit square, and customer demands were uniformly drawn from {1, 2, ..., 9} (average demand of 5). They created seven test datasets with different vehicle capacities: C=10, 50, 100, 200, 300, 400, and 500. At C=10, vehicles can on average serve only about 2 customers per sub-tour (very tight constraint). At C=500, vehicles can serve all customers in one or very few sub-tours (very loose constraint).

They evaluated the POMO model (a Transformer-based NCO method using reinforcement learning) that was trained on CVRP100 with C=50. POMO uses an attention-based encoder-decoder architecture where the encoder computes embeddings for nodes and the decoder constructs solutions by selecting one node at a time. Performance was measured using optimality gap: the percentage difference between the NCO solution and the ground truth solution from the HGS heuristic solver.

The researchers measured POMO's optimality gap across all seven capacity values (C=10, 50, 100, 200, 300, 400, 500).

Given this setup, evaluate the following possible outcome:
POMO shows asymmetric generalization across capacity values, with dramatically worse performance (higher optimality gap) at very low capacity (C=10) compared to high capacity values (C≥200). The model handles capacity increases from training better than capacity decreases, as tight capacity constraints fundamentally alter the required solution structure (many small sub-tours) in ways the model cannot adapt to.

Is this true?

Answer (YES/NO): NO